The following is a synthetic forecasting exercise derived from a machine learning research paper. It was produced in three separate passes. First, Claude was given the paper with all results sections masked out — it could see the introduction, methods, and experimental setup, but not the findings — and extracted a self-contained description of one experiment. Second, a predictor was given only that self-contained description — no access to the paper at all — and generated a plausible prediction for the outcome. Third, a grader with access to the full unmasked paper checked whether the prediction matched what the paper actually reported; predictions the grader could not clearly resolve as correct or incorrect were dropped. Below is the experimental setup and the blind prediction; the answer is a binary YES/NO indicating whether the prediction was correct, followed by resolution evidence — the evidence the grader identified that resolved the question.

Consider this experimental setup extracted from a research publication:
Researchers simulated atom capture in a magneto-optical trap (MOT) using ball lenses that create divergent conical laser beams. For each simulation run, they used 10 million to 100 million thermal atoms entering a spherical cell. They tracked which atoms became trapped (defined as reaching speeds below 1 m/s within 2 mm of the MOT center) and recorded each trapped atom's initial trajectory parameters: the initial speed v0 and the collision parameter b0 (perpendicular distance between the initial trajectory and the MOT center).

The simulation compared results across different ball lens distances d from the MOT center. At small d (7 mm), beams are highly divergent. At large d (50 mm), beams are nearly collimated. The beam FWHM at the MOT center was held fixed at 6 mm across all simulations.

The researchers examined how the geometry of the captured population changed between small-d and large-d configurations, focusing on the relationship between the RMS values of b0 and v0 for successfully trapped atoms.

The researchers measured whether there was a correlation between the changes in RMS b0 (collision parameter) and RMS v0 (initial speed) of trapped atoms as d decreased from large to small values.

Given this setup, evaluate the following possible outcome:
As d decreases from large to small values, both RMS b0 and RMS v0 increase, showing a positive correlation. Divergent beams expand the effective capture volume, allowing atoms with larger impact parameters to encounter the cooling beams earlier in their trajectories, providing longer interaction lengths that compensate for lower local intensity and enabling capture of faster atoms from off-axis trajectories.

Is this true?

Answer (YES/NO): NO